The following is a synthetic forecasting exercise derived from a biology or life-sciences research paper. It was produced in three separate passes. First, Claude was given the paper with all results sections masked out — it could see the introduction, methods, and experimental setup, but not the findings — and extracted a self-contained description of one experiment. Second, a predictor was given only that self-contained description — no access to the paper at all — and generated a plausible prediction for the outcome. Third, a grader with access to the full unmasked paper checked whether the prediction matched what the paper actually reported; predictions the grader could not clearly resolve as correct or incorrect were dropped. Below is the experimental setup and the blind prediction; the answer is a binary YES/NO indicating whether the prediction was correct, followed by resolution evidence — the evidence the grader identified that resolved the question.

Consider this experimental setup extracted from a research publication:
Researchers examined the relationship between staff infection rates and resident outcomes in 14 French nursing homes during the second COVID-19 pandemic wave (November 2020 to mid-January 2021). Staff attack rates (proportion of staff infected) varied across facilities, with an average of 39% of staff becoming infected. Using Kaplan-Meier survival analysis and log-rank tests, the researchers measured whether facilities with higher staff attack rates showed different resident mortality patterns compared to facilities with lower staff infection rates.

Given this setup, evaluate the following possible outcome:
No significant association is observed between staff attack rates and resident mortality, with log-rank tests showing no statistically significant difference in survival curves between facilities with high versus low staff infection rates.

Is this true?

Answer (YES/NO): NO